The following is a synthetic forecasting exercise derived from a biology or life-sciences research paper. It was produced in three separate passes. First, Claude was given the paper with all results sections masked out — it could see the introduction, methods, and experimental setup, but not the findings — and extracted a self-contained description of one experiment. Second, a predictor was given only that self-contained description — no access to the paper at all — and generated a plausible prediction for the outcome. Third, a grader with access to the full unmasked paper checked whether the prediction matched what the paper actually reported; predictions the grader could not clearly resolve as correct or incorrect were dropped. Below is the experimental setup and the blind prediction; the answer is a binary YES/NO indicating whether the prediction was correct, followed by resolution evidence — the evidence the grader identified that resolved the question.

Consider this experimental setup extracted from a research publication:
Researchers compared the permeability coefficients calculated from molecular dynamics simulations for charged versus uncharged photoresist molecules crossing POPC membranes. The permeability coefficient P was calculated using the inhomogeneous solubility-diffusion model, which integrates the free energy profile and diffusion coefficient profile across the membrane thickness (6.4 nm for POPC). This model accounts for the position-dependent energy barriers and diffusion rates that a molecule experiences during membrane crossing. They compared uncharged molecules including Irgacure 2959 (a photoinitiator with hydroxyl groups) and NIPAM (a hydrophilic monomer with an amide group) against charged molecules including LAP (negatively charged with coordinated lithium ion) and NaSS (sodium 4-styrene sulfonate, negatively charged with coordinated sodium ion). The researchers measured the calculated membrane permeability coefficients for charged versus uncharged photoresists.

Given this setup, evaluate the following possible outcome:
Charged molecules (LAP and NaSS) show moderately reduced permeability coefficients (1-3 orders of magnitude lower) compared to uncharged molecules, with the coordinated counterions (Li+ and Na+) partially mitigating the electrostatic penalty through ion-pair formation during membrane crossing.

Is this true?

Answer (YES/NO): NO